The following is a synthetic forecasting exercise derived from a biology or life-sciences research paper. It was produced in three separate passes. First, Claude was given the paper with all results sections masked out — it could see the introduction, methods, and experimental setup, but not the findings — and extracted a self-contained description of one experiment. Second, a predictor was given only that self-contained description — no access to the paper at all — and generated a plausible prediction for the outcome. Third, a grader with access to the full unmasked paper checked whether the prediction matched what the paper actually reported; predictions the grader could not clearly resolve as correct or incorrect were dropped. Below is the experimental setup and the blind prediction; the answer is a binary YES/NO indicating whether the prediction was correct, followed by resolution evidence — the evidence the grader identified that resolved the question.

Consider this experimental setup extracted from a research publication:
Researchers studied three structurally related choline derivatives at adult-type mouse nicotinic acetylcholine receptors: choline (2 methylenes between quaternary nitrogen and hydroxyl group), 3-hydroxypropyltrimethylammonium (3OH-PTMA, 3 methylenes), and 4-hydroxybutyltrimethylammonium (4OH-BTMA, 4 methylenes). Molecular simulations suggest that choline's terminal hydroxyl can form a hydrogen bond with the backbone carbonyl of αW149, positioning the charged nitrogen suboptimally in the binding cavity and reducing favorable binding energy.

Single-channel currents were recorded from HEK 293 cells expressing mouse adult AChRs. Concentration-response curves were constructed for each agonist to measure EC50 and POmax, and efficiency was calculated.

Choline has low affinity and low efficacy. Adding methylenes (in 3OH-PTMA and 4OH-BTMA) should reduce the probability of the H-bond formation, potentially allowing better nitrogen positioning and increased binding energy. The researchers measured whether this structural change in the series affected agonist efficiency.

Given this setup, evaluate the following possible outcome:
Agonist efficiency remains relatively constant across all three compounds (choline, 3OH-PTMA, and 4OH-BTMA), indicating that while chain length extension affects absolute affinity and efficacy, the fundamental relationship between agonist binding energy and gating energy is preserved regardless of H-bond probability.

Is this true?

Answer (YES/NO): YES